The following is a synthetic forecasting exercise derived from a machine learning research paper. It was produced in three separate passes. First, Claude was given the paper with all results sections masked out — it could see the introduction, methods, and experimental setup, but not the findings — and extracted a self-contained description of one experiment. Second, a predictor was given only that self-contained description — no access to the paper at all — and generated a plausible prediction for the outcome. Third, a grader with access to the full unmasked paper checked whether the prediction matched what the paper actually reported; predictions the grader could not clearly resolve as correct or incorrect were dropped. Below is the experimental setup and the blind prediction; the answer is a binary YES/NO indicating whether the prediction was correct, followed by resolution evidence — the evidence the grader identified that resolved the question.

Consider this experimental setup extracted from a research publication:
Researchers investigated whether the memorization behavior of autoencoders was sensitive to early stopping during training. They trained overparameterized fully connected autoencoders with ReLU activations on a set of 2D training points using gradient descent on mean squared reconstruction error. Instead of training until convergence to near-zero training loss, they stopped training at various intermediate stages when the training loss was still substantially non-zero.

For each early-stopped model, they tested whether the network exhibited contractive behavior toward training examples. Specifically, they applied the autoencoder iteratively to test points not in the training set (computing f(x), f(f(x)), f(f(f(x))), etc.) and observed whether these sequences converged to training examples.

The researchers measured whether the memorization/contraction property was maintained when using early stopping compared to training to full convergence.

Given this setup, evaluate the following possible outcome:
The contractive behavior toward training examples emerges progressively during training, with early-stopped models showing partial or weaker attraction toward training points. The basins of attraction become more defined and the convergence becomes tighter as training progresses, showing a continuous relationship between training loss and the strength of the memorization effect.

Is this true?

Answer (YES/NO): NO